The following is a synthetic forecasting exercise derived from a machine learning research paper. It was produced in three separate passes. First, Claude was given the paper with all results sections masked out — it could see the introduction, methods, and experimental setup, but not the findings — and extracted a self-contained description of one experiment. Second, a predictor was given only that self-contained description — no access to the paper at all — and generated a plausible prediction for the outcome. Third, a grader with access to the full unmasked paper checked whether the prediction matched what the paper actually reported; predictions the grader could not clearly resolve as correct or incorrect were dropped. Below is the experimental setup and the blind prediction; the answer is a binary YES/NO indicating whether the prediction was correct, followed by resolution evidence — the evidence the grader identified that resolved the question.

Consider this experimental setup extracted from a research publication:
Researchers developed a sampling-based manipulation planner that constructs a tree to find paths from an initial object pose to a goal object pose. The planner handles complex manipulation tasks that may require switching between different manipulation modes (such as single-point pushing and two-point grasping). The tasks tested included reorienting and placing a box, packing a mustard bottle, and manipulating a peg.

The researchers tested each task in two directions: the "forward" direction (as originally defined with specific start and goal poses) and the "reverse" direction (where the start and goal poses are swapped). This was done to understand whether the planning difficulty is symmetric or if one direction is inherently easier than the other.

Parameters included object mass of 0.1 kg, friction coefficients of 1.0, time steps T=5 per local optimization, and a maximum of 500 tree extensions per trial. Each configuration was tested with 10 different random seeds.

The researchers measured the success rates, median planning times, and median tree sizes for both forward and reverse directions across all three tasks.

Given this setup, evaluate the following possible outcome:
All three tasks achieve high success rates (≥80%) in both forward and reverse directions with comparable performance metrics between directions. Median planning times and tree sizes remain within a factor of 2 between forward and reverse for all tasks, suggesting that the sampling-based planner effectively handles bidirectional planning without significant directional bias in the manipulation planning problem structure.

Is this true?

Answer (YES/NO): NO